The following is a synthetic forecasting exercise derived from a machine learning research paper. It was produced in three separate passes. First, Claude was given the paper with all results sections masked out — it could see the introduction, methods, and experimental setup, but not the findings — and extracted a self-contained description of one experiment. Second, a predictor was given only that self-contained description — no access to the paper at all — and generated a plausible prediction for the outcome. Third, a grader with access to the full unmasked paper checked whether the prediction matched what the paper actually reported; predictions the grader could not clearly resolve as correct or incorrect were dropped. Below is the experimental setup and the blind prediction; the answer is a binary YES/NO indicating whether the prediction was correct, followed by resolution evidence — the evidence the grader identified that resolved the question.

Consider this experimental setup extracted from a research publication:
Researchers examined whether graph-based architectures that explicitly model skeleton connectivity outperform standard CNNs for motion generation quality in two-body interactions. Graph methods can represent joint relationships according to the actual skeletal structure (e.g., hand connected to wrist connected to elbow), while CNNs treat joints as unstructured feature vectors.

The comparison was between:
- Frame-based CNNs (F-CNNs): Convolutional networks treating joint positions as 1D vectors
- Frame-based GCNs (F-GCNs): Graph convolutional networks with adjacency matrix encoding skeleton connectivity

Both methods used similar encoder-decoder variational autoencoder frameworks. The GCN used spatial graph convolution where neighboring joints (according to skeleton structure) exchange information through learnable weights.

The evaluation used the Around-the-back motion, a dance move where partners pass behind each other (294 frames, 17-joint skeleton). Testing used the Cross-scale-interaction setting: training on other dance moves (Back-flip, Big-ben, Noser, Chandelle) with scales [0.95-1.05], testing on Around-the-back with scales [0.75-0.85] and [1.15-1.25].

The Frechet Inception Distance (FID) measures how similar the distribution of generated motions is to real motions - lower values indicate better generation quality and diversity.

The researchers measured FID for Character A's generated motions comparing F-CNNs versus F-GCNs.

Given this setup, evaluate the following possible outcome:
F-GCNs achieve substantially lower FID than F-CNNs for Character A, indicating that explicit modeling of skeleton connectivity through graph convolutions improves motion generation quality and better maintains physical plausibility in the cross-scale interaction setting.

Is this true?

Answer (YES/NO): NO